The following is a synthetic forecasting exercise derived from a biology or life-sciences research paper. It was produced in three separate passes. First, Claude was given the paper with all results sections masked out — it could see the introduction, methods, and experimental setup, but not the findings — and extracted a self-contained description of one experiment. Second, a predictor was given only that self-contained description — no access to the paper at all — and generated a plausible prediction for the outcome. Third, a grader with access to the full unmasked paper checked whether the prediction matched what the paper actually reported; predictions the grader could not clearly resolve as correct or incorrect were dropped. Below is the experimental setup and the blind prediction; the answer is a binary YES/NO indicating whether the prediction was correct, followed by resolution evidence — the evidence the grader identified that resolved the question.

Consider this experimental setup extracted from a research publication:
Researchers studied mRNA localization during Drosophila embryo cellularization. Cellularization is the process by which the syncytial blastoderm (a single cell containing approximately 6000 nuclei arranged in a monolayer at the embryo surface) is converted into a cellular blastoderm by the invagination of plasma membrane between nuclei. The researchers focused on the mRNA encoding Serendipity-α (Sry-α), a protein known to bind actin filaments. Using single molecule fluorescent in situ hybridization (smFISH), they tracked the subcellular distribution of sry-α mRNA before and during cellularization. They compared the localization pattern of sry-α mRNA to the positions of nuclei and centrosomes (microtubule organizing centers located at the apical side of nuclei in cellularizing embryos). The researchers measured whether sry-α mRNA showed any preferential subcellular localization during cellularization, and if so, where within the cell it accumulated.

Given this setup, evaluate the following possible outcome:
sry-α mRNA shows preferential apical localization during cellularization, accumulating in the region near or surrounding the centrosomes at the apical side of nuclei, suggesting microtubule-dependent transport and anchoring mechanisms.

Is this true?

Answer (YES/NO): YES